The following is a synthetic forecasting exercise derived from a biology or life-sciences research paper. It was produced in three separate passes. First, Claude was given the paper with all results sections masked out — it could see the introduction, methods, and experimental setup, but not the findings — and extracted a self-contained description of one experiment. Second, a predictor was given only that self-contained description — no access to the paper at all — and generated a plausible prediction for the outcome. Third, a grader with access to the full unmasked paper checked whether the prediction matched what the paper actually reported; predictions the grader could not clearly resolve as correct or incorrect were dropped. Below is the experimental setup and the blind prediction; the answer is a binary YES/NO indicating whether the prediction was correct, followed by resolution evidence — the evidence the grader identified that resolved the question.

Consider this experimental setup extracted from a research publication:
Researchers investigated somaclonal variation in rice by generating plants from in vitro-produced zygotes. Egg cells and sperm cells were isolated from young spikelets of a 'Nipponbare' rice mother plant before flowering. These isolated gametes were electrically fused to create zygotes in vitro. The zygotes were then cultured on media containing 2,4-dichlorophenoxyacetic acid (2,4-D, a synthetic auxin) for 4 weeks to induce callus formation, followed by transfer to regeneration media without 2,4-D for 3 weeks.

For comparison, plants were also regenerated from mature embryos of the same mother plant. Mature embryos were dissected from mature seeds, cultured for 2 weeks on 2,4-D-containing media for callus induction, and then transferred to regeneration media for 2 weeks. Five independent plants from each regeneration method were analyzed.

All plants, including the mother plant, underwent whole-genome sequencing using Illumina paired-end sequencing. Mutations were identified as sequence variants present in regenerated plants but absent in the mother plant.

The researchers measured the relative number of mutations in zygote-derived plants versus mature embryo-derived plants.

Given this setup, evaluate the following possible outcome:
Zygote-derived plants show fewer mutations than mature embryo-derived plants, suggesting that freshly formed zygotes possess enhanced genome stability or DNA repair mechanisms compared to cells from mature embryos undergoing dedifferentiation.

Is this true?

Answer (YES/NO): YES